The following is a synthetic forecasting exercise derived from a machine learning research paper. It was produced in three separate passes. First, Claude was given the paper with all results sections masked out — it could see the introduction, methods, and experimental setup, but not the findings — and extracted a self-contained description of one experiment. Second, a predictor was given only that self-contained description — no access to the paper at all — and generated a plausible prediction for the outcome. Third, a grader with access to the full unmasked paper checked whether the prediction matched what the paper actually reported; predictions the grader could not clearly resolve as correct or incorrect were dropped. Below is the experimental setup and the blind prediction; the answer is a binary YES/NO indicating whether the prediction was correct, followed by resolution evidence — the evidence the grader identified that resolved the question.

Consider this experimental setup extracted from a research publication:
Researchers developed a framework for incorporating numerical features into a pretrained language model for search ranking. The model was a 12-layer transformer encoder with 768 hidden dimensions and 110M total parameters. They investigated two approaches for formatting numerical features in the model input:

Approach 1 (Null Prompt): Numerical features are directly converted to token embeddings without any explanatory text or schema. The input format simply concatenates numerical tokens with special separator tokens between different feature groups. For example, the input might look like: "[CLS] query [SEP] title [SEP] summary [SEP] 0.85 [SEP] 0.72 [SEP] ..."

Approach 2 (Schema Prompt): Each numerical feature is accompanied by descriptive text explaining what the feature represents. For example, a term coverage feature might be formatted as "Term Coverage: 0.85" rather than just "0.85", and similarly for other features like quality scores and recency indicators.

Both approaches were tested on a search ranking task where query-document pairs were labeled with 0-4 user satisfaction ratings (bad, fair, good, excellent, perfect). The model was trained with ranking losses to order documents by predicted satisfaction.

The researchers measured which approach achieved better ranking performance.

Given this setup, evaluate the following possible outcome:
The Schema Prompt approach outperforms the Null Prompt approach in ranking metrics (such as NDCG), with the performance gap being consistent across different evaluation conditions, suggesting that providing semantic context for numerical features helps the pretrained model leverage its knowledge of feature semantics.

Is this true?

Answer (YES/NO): NO